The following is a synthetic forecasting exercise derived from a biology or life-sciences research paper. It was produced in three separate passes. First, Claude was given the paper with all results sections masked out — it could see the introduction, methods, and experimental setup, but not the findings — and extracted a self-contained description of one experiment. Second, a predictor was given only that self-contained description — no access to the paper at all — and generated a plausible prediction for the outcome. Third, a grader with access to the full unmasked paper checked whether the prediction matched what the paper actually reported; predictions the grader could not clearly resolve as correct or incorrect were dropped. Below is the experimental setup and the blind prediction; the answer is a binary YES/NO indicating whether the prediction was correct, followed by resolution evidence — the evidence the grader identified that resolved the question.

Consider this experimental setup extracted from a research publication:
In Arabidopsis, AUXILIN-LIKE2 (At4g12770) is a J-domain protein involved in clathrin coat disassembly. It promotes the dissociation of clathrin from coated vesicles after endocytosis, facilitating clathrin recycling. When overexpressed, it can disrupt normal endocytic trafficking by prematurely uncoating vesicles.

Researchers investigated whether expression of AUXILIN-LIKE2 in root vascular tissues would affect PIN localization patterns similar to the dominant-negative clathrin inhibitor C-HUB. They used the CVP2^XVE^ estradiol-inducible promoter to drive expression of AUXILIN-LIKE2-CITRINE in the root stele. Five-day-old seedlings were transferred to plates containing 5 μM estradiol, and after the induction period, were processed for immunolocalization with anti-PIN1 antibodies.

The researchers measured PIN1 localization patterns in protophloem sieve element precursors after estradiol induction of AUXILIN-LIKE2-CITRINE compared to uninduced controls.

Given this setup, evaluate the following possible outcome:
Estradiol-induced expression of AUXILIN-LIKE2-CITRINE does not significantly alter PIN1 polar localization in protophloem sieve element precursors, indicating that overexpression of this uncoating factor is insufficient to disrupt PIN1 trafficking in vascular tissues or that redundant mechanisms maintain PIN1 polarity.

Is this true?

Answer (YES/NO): NO